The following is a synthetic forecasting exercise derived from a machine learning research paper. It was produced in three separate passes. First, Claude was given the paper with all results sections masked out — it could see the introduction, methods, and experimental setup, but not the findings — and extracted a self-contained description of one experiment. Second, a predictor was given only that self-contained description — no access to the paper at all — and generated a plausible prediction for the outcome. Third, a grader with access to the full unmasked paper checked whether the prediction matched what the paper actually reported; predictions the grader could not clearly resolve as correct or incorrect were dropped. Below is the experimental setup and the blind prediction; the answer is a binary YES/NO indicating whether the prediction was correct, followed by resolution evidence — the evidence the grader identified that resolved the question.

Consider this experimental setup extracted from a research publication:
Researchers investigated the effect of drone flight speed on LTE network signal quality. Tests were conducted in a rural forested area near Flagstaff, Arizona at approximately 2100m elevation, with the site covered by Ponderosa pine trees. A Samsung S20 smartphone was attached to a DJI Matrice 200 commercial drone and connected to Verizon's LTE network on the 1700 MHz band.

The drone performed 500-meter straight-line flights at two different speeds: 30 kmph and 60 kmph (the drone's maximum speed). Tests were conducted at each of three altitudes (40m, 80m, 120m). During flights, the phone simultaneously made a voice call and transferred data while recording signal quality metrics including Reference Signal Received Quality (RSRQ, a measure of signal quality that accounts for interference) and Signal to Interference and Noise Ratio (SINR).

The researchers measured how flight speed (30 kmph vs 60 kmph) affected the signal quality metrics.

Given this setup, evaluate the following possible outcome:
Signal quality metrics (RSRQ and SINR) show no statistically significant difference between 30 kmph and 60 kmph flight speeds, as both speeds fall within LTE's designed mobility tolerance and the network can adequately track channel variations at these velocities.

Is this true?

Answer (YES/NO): NO